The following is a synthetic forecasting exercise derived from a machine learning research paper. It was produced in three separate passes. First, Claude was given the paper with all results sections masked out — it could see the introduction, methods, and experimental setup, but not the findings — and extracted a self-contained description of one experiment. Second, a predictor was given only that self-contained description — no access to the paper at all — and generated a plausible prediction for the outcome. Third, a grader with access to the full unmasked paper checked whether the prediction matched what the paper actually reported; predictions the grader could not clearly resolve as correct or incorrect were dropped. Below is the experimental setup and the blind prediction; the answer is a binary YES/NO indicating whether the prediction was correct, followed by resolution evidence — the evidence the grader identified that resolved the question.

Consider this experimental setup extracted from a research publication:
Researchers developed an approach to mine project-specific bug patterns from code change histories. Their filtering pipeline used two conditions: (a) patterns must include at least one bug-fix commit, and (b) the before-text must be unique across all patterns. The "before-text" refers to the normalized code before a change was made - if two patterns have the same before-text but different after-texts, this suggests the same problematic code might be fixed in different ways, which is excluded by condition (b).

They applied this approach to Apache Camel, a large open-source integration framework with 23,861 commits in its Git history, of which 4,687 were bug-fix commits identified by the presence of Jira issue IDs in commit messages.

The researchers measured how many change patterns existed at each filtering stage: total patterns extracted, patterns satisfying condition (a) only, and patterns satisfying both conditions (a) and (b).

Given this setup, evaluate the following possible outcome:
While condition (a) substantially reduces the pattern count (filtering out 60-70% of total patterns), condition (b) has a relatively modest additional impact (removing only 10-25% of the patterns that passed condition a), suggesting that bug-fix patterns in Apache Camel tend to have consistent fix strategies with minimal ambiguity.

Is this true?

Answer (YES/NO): NO